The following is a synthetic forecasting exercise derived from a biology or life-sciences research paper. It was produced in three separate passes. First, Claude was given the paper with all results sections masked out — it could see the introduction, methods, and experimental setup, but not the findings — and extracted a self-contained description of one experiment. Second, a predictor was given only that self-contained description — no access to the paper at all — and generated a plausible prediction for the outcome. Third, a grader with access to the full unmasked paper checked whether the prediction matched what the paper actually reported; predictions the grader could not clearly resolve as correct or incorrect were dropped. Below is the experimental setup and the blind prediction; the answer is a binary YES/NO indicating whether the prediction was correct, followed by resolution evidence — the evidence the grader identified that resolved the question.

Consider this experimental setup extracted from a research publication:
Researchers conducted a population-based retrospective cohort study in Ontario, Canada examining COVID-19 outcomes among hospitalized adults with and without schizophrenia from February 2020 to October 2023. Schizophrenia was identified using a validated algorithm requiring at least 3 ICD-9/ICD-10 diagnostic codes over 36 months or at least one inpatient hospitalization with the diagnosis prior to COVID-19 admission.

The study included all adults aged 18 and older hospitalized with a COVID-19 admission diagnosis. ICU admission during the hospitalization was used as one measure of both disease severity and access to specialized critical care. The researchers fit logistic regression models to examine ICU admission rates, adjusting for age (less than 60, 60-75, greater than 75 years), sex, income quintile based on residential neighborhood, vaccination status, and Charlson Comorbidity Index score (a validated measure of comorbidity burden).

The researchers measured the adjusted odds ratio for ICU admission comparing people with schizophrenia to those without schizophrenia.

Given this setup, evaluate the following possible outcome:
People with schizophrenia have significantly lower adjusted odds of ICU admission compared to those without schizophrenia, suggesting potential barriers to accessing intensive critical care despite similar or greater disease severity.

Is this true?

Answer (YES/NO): YES